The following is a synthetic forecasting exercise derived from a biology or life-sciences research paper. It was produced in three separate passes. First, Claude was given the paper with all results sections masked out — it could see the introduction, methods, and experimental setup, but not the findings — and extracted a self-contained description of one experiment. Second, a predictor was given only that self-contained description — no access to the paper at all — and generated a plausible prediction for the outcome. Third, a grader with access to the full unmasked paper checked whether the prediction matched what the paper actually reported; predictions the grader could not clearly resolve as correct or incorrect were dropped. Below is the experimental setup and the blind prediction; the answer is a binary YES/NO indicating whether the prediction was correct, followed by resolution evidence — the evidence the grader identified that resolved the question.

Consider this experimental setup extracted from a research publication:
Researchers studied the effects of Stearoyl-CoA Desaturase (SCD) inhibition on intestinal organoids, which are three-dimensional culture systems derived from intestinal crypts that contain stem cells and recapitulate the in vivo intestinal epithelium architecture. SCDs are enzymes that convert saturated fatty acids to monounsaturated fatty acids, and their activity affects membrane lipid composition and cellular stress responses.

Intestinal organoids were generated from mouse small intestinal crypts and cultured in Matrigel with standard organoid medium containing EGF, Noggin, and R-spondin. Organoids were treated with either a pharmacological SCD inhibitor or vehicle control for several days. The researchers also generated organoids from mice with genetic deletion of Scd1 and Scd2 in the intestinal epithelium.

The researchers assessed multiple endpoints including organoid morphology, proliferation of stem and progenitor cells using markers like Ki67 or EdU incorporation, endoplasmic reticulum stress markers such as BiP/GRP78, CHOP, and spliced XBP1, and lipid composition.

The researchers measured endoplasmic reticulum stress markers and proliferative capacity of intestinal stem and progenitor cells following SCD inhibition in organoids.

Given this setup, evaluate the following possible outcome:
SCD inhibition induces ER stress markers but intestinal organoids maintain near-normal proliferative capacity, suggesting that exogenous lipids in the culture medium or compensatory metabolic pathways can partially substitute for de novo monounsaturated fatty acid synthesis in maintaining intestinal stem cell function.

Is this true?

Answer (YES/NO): NO